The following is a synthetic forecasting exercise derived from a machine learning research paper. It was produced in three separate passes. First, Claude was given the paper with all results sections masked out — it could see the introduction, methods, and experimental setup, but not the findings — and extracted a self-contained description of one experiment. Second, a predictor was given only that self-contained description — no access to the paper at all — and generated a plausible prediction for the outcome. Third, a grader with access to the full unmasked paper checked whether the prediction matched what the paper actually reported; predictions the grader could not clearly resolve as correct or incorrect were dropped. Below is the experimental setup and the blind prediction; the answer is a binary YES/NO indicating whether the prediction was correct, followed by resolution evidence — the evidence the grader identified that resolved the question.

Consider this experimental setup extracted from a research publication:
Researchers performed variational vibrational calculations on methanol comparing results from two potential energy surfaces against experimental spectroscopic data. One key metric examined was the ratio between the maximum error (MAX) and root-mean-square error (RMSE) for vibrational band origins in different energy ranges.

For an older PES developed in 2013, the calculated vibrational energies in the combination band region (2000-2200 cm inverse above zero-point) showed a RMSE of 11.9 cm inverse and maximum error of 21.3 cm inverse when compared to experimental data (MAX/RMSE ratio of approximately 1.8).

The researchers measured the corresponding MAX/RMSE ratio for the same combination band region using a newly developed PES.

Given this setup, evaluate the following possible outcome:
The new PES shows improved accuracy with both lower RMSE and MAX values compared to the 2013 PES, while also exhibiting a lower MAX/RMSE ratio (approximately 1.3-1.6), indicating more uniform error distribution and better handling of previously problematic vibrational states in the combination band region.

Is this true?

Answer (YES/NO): NO